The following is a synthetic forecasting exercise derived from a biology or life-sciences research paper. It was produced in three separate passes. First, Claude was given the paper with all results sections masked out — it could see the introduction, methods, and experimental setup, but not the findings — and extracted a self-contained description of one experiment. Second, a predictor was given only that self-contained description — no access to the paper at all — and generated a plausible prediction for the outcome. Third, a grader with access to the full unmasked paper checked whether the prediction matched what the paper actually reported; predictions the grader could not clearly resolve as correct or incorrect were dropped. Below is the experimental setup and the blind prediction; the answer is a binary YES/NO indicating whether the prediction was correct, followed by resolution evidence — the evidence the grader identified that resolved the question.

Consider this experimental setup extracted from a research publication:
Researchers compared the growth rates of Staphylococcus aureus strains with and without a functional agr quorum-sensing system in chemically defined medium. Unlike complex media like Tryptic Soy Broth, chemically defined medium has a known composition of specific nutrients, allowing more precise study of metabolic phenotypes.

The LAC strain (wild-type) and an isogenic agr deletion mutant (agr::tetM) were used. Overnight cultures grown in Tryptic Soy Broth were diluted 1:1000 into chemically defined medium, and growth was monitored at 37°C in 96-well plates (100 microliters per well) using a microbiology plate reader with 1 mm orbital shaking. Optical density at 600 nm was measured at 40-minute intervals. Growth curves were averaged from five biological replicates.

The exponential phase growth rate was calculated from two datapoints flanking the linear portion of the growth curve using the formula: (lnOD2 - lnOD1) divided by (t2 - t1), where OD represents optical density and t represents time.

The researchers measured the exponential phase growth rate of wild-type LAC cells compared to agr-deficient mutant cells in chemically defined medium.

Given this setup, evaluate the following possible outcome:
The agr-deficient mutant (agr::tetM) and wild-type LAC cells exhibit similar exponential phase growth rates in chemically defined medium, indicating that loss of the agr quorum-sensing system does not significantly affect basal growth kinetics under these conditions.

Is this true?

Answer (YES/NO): NO